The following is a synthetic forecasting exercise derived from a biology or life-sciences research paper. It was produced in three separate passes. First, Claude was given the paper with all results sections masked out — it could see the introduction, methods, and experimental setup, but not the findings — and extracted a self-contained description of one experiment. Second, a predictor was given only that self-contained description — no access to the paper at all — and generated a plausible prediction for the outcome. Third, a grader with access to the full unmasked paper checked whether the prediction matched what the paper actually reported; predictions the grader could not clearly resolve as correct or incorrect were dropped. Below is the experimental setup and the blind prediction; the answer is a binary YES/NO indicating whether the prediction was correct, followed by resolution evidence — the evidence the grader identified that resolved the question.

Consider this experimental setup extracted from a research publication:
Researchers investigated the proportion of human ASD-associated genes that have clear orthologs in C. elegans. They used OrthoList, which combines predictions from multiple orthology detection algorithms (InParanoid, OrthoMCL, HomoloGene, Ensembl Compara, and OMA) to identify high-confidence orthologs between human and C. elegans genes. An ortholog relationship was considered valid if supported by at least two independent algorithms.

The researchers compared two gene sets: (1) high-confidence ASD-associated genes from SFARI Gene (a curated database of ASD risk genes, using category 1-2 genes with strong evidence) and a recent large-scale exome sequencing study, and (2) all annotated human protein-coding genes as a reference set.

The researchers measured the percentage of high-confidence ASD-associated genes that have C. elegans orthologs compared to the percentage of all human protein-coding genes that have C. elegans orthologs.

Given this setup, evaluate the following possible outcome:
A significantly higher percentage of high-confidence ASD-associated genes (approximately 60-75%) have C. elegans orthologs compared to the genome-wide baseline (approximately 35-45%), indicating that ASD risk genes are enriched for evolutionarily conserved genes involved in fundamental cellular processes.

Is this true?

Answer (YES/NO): NO